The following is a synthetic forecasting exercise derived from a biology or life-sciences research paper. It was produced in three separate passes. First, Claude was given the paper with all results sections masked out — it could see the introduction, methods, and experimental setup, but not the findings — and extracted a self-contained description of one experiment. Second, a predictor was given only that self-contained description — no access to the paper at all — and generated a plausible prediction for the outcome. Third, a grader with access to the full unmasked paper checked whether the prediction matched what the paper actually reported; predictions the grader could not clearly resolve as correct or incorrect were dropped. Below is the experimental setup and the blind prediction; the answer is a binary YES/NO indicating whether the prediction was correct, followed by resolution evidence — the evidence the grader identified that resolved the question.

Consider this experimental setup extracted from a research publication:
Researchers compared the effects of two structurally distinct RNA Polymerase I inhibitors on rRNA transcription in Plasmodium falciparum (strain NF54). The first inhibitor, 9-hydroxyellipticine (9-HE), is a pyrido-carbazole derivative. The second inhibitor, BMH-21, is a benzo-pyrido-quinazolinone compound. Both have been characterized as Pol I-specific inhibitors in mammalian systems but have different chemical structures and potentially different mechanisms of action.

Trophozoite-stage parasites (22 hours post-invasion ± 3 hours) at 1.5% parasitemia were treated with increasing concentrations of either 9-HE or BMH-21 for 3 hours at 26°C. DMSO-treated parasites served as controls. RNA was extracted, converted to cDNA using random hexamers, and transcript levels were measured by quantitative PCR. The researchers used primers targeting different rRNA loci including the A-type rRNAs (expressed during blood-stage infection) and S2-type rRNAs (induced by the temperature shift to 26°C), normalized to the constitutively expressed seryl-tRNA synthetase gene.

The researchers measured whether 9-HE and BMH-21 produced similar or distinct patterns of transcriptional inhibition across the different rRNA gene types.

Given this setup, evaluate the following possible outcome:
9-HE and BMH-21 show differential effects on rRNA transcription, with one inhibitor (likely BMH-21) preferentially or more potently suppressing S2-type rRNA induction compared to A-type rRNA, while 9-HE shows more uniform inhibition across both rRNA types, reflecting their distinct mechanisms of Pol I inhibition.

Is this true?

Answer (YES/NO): NO